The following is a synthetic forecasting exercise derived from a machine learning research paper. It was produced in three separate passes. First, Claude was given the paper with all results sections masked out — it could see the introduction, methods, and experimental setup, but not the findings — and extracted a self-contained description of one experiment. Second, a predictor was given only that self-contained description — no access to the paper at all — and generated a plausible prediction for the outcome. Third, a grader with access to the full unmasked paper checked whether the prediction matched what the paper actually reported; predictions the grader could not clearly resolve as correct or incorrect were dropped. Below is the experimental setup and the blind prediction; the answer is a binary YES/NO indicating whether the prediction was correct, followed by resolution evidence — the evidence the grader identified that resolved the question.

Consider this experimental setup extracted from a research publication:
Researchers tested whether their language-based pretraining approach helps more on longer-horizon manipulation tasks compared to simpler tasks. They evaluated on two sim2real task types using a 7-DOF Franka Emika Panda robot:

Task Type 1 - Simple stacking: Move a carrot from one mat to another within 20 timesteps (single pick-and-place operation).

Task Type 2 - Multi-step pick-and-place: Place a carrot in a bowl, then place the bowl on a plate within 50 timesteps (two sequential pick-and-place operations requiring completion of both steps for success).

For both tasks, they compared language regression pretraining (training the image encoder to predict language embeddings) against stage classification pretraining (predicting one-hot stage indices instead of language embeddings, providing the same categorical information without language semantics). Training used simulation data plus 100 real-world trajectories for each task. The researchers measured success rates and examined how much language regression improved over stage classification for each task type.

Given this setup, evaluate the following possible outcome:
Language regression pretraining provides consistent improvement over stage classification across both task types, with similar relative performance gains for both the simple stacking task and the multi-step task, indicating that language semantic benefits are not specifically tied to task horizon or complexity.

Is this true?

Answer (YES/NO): NO